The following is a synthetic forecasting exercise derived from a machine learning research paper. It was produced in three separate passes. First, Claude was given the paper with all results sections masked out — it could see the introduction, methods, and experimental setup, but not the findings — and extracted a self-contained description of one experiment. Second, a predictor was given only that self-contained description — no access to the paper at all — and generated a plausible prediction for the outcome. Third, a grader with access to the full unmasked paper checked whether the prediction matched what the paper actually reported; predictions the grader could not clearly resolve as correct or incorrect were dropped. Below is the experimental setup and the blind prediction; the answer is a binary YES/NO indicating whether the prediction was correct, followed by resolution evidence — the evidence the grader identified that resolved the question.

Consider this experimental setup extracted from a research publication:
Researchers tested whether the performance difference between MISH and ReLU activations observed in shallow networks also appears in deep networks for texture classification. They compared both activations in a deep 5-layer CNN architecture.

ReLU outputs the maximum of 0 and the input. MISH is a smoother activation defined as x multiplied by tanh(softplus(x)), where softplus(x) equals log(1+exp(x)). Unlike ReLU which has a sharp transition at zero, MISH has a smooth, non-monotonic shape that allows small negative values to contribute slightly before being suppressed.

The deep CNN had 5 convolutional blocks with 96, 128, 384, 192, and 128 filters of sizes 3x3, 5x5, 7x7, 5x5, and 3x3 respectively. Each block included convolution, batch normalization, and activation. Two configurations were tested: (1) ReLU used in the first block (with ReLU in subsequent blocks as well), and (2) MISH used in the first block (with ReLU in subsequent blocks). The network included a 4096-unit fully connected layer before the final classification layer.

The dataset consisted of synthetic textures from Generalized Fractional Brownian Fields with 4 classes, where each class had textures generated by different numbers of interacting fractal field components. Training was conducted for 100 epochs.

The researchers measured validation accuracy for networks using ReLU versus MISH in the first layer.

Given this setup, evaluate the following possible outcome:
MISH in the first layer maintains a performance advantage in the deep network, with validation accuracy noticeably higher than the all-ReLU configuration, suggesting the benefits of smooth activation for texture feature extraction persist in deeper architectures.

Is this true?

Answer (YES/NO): YES